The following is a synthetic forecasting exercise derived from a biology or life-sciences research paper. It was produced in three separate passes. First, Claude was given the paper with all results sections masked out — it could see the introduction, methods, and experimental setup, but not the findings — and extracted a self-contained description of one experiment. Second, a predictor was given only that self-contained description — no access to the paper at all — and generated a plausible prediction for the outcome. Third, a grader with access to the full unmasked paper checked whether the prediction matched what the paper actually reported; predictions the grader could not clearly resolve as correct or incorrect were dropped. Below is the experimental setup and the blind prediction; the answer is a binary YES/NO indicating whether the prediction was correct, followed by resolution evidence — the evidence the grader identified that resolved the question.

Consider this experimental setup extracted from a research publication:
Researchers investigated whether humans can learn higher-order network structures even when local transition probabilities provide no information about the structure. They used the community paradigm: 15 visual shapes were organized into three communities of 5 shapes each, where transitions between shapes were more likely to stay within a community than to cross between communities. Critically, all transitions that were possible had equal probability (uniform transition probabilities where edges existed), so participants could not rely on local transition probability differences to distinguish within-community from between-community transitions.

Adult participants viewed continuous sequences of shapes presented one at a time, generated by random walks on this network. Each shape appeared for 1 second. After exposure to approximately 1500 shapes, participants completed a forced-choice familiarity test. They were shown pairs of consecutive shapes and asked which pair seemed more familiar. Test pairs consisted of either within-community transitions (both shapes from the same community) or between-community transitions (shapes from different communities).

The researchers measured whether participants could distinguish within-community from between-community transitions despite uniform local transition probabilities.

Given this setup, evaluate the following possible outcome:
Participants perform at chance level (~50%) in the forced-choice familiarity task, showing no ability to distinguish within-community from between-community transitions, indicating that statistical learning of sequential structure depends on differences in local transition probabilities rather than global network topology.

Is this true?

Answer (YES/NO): NO